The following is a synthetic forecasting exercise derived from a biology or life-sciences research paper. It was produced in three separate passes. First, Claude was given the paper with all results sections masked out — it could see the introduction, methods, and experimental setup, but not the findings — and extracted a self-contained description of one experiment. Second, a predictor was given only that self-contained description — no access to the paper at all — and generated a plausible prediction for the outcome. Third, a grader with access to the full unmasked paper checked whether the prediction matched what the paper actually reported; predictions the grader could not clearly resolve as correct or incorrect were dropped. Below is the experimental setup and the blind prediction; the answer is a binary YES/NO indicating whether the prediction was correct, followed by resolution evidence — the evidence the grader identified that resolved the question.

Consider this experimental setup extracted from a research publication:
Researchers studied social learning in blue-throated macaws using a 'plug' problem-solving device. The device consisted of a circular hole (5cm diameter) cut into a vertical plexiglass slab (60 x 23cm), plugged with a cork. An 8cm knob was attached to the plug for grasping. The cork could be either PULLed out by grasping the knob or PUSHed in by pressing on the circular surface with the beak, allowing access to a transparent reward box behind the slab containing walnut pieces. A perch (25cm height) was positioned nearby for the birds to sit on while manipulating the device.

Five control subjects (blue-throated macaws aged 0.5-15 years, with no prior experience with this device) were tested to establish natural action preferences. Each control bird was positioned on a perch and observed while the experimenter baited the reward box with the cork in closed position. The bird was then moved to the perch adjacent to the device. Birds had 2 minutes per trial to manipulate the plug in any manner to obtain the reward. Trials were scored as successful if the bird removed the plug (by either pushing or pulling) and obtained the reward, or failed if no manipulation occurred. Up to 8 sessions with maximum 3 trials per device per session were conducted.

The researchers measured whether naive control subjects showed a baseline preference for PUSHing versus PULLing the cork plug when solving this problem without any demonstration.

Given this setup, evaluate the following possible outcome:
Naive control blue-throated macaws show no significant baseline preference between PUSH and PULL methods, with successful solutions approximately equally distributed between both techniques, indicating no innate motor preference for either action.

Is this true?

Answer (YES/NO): NO